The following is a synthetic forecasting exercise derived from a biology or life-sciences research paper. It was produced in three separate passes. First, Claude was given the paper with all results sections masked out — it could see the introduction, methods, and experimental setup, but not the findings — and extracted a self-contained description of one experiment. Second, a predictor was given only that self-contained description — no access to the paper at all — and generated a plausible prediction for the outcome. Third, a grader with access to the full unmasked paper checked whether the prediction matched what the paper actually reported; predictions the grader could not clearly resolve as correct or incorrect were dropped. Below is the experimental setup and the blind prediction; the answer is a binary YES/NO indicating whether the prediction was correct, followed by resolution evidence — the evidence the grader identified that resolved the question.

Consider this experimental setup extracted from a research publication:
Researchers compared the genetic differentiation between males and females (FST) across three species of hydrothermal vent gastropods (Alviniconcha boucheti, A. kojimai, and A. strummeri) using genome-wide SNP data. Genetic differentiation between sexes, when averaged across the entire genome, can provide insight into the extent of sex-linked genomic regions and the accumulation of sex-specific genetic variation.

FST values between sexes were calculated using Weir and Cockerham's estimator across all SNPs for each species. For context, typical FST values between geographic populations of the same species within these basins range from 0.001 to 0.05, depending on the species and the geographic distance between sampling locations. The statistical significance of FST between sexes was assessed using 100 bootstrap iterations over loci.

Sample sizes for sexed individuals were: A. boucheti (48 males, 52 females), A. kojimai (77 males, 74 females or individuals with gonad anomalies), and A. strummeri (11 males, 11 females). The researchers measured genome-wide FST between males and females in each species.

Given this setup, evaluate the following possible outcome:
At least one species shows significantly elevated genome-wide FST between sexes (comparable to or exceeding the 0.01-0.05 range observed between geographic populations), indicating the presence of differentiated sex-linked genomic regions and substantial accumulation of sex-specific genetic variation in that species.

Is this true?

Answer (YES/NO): YES